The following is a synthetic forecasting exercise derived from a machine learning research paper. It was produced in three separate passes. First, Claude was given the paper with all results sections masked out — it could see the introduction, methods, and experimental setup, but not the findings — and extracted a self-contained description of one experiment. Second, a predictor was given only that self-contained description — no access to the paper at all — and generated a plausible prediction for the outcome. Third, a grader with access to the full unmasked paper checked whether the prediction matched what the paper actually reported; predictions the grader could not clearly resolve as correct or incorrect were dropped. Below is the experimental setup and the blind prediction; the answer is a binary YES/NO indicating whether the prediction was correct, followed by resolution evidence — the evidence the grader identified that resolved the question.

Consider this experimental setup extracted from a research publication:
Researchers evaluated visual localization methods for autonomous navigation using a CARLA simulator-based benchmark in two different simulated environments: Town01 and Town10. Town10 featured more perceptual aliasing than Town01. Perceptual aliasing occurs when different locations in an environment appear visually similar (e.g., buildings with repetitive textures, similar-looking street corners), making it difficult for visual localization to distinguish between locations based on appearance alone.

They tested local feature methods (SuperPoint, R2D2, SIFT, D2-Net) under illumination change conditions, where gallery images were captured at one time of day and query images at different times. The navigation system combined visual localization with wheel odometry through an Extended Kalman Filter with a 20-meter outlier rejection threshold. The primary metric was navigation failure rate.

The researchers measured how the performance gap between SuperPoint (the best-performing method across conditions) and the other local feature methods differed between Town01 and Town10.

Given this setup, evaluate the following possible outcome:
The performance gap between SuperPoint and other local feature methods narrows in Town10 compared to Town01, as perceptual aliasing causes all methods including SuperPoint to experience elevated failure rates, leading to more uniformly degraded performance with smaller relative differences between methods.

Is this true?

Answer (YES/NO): YES